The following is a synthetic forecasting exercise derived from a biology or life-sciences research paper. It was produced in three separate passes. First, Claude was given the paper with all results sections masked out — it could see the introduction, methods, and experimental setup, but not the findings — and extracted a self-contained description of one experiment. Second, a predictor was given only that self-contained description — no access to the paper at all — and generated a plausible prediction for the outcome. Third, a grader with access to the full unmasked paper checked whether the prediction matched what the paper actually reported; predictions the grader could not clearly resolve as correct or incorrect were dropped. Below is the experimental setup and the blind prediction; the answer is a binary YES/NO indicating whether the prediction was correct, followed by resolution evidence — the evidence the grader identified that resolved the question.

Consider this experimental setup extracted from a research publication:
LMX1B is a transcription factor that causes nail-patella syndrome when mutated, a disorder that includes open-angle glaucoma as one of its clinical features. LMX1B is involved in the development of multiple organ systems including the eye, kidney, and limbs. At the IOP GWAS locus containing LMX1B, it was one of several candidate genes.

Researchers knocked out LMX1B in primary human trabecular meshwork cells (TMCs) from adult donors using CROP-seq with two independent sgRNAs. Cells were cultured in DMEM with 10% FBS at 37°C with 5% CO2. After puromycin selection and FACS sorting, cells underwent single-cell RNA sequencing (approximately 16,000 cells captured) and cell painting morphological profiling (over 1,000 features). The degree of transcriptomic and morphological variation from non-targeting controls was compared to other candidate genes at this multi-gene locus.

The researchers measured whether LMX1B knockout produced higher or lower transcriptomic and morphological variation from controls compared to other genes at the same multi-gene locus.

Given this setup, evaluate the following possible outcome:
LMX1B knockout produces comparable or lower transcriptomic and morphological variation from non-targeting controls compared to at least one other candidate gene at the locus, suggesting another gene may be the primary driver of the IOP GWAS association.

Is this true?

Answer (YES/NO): YES